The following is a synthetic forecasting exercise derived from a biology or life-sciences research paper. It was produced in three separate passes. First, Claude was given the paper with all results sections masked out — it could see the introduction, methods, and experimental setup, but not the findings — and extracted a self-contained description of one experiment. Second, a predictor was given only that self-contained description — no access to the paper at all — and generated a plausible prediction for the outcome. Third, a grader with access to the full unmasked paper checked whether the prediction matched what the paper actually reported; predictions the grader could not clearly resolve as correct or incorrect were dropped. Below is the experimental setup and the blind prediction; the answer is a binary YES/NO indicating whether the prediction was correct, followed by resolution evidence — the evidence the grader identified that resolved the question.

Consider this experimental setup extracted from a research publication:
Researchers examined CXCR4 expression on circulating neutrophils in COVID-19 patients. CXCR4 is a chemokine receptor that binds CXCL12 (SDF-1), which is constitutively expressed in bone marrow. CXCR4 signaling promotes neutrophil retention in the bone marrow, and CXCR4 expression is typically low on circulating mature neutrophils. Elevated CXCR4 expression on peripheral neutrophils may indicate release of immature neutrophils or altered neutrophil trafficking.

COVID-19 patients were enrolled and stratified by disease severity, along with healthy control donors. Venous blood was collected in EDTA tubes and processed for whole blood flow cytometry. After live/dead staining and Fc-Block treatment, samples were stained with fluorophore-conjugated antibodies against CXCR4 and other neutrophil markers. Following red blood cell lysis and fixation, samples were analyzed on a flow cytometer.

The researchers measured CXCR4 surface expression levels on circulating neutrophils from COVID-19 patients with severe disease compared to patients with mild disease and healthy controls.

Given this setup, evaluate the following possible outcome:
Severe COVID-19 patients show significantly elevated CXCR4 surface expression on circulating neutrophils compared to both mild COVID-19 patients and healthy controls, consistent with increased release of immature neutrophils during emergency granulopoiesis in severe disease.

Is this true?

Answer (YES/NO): NO